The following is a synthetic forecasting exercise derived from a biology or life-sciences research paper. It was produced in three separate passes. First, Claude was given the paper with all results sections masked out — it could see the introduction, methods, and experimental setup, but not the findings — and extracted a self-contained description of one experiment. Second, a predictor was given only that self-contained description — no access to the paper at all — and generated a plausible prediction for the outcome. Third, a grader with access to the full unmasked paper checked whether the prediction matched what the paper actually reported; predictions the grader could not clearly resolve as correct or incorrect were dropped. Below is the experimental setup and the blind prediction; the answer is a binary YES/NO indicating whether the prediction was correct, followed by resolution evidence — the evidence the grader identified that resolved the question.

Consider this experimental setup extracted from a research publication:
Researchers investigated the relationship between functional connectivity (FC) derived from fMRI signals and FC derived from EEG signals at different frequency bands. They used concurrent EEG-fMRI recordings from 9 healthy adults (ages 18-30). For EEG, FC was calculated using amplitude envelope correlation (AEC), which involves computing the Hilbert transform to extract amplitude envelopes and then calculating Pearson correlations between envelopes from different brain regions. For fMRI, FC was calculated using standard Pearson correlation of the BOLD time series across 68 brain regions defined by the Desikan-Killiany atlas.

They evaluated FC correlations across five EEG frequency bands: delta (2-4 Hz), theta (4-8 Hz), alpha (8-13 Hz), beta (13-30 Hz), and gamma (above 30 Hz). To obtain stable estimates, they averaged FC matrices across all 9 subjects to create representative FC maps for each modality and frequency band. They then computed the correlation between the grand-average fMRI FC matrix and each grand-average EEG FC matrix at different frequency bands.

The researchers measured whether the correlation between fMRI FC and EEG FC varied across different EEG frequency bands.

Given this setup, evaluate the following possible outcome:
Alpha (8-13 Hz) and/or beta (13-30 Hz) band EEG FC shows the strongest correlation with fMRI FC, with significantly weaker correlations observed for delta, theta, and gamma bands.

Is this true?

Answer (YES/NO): YES